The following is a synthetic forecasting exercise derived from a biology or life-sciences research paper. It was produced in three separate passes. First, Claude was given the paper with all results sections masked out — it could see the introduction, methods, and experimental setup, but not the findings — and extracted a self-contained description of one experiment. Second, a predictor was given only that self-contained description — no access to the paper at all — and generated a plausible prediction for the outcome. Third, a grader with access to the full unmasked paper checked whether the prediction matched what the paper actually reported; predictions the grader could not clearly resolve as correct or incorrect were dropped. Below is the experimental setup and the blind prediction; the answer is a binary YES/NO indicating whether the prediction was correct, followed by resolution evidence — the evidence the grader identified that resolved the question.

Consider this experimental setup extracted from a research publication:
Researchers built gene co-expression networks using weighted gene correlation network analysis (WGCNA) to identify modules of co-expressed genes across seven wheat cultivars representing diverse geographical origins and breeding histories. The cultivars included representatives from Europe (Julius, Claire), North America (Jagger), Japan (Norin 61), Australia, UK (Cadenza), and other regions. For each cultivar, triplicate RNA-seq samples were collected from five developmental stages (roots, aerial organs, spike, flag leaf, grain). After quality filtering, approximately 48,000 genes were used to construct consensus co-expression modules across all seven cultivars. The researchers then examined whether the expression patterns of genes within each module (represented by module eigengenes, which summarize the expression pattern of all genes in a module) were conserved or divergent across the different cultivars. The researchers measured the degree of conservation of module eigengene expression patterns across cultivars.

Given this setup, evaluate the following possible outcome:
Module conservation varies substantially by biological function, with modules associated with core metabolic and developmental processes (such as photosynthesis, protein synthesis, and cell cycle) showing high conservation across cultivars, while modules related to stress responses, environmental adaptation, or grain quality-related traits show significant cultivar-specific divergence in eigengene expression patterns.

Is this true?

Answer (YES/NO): NO